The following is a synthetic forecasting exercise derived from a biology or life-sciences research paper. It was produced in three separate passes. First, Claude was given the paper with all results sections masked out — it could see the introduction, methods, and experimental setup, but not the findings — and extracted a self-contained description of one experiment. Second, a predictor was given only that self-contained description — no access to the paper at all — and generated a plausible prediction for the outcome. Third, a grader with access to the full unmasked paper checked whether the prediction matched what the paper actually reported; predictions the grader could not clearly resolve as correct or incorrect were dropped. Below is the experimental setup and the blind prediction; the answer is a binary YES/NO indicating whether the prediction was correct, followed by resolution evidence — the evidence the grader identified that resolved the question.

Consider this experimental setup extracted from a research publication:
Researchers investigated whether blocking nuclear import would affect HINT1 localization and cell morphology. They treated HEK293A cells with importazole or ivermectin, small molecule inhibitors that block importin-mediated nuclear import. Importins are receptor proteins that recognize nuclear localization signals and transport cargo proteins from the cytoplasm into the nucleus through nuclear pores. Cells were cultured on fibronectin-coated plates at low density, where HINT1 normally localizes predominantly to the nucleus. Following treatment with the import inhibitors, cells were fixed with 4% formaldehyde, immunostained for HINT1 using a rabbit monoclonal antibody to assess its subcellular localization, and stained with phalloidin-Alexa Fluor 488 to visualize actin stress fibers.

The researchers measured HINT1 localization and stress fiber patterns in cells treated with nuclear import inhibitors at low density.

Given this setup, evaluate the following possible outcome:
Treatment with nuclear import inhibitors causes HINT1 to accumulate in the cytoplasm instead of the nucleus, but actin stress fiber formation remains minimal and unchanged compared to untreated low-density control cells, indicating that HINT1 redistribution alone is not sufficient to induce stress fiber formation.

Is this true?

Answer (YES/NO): NO